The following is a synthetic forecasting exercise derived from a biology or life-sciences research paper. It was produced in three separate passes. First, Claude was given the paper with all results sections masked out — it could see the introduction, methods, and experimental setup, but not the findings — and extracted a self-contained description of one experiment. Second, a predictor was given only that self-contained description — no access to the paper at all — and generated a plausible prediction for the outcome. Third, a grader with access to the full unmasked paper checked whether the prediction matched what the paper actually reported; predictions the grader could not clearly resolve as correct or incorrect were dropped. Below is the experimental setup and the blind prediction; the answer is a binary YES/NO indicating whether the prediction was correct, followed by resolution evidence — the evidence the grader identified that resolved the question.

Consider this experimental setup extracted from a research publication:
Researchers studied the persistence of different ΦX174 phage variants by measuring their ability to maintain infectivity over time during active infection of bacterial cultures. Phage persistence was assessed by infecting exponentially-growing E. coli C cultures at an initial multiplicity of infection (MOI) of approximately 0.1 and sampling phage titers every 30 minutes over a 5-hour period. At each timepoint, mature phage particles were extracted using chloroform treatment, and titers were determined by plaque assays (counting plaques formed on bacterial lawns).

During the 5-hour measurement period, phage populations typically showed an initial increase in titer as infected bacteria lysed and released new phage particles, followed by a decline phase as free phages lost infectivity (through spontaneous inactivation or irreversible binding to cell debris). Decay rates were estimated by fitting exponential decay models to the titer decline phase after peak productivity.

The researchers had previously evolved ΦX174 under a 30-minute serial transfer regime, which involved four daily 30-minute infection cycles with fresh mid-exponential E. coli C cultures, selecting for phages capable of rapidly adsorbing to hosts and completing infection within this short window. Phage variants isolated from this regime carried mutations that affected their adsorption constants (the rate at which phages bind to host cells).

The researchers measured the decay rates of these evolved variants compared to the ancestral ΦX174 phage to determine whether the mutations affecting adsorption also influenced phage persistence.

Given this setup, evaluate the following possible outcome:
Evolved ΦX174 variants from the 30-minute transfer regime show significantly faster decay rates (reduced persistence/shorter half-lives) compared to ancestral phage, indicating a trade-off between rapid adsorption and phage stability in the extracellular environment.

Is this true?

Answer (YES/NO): NO